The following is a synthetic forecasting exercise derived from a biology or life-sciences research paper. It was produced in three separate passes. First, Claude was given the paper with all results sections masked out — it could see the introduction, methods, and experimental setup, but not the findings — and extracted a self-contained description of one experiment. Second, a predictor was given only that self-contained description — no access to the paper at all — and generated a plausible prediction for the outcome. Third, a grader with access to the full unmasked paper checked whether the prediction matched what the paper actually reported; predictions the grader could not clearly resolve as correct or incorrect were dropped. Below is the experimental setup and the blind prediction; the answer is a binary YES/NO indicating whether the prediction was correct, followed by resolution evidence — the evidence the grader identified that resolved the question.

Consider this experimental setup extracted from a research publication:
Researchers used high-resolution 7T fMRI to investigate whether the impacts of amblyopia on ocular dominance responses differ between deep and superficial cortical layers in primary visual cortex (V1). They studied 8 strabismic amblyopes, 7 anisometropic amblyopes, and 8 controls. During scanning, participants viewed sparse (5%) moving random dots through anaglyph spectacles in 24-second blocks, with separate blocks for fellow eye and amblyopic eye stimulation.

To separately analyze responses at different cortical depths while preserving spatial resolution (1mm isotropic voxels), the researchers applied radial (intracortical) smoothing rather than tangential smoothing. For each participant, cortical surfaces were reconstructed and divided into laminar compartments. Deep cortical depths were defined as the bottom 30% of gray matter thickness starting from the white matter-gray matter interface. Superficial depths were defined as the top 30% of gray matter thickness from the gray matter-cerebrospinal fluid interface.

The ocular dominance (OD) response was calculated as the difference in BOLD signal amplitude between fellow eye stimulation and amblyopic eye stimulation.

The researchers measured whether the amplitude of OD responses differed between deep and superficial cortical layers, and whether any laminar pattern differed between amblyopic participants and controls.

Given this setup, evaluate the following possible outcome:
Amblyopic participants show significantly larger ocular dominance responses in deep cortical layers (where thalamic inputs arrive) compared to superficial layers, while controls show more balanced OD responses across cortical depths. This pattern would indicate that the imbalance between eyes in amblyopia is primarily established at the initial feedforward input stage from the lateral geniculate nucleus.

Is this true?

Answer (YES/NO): NO